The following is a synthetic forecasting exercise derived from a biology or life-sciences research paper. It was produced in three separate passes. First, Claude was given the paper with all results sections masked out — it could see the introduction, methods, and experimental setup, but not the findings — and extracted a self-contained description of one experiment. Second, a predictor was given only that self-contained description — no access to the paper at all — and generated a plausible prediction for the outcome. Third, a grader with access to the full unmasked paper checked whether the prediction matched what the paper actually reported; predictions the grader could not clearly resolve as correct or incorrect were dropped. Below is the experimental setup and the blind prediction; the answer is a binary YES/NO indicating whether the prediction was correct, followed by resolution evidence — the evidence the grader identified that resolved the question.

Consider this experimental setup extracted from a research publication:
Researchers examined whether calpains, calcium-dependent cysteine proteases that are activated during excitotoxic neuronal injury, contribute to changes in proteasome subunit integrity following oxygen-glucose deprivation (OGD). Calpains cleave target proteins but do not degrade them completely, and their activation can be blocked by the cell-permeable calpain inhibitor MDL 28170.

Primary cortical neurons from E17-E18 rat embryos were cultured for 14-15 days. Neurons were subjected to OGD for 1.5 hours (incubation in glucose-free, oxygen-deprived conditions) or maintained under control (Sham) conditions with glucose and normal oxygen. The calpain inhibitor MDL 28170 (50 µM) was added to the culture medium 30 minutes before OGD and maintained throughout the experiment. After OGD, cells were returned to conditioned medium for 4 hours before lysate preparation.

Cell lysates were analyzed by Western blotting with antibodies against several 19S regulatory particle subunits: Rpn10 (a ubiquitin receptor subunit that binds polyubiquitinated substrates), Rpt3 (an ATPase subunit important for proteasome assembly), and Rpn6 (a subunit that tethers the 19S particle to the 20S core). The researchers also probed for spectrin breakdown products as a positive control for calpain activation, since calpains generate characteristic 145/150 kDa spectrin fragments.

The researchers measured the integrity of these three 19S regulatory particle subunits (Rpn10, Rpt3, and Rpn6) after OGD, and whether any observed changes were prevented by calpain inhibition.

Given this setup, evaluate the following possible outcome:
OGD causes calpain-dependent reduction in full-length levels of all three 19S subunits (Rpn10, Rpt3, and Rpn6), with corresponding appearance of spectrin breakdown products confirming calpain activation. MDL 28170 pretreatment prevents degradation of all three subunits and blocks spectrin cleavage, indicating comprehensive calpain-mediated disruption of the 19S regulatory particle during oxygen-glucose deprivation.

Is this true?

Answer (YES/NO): NO